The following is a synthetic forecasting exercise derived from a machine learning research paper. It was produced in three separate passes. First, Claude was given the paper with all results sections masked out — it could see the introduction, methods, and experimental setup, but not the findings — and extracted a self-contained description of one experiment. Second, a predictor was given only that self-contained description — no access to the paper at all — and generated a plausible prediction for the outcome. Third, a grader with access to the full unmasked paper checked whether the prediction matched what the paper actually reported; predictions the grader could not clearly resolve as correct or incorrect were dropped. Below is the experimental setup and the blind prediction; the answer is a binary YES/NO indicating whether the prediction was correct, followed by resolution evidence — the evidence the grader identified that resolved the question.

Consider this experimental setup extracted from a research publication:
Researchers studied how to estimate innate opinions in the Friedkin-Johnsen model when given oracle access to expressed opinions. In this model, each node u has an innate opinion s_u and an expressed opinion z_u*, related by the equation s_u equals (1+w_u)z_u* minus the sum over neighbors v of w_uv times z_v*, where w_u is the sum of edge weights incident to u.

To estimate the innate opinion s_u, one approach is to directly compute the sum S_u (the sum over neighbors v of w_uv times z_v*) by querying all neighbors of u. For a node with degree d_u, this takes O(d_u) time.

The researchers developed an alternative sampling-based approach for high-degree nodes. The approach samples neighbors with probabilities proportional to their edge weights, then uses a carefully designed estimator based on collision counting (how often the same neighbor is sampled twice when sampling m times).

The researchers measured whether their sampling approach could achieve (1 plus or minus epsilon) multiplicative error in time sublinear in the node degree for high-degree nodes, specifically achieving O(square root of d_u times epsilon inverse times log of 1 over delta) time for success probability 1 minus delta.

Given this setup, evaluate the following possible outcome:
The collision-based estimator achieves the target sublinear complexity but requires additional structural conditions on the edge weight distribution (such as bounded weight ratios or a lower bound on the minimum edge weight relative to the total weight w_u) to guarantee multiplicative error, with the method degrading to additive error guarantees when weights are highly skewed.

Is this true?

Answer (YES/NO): NO